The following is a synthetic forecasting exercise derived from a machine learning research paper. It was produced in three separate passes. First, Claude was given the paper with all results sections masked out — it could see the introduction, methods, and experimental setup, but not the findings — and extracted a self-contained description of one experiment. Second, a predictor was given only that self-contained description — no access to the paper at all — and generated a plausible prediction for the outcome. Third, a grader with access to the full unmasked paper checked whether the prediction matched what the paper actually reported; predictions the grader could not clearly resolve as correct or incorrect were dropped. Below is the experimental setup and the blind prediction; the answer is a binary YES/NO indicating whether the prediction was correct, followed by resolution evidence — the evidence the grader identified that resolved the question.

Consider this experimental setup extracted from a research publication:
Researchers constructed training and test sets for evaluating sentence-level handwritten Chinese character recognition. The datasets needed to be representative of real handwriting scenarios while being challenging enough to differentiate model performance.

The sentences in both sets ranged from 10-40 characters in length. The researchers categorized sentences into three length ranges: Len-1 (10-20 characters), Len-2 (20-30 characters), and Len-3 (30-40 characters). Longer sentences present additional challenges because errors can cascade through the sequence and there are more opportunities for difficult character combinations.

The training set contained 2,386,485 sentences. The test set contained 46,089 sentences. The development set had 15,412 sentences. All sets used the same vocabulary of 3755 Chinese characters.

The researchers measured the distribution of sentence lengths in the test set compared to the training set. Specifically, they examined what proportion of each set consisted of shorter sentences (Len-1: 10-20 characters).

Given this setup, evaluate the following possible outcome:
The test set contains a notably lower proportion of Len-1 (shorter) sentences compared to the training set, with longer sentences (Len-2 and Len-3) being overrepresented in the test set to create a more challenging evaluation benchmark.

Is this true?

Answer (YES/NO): YES